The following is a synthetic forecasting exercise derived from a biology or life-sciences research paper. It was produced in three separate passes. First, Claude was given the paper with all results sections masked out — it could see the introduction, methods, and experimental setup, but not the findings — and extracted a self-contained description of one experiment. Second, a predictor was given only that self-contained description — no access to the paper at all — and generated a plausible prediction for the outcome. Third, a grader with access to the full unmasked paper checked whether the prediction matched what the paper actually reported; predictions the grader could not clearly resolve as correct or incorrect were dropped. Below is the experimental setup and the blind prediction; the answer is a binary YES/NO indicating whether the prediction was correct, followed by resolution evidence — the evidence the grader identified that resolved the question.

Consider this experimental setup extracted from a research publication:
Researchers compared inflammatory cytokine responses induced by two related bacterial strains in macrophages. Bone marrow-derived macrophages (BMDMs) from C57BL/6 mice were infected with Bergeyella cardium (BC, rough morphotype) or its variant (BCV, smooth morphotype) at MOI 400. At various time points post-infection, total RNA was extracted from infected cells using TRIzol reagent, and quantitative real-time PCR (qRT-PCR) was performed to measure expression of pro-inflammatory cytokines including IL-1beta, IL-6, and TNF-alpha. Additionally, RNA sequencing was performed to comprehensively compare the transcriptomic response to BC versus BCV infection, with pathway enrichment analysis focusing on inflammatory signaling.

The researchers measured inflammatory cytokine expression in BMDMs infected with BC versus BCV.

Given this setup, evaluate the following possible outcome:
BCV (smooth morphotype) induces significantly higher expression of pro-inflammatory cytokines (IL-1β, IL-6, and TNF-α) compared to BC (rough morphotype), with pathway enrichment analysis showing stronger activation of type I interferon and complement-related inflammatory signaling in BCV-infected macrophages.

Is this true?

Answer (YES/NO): NO